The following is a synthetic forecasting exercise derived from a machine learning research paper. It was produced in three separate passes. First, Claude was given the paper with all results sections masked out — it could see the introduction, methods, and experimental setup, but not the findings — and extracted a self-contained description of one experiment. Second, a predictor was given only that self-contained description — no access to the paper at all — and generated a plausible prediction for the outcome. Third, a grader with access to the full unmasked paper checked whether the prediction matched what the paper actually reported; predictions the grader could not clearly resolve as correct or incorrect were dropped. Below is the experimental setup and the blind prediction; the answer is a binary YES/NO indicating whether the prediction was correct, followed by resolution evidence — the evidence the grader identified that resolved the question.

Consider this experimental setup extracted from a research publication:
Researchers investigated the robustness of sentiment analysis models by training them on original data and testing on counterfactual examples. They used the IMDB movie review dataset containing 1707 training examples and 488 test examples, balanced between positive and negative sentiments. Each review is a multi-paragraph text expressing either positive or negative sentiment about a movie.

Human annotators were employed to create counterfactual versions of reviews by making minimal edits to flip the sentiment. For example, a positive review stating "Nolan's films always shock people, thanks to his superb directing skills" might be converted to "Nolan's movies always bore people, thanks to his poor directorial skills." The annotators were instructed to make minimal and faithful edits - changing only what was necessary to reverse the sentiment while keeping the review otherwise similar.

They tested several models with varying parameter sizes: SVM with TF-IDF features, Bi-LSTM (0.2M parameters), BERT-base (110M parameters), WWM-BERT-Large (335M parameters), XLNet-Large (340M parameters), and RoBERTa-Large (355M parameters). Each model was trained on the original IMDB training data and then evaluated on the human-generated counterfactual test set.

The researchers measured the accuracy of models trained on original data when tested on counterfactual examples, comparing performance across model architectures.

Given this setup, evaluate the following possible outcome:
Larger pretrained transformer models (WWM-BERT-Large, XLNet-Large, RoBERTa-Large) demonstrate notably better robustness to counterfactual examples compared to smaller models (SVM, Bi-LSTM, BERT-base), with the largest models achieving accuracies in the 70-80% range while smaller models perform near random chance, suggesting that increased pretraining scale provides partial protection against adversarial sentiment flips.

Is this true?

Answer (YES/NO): NO